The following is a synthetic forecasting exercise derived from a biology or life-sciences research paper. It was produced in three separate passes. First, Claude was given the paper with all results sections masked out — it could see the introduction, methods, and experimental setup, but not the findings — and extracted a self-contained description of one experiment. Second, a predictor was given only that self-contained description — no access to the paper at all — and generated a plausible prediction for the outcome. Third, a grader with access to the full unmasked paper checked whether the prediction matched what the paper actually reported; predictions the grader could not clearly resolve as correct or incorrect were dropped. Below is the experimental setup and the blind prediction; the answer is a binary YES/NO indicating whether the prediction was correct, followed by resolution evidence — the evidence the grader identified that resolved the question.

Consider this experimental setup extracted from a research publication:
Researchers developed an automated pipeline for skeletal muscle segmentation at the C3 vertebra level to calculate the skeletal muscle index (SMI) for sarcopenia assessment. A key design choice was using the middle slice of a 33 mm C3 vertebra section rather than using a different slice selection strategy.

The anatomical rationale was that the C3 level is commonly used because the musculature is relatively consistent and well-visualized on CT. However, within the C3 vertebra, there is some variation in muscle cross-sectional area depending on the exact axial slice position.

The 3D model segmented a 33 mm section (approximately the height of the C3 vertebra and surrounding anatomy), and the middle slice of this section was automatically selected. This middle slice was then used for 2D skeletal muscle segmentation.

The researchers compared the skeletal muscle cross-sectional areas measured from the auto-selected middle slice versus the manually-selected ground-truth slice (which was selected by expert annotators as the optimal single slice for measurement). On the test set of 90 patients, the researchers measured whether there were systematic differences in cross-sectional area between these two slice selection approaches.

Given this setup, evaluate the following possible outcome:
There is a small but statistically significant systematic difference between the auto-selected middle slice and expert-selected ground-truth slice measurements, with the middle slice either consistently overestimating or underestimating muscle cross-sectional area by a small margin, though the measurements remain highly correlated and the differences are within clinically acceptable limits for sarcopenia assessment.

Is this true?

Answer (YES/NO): NO